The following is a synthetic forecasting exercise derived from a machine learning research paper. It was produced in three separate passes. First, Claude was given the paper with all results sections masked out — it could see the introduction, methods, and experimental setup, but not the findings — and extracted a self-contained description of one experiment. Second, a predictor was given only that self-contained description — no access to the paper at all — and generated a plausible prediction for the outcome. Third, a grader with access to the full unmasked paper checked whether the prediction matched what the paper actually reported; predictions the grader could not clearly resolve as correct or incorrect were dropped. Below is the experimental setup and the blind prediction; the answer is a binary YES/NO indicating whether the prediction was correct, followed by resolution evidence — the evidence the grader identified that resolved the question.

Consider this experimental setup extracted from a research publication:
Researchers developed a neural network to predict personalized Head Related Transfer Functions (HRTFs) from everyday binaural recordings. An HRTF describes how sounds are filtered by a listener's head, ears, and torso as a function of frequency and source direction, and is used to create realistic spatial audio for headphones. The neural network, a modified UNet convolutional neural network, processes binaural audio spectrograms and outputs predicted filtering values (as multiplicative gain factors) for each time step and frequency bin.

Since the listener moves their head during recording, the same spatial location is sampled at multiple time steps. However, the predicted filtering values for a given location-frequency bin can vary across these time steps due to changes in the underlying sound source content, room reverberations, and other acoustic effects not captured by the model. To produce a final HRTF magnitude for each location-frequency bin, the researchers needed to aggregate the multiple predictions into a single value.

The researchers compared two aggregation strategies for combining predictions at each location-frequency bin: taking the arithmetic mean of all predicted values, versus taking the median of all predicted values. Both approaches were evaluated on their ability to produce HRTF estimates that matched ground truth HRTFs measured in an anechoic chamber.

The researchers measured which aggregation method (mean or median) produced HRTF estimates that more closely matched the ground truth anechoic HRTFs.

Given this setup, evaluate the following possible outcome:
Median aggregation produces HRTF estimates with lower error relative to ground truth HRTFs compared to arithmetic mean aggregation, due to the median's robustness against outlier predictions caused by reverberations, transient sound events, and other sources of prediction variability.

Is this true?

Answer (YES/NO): NO